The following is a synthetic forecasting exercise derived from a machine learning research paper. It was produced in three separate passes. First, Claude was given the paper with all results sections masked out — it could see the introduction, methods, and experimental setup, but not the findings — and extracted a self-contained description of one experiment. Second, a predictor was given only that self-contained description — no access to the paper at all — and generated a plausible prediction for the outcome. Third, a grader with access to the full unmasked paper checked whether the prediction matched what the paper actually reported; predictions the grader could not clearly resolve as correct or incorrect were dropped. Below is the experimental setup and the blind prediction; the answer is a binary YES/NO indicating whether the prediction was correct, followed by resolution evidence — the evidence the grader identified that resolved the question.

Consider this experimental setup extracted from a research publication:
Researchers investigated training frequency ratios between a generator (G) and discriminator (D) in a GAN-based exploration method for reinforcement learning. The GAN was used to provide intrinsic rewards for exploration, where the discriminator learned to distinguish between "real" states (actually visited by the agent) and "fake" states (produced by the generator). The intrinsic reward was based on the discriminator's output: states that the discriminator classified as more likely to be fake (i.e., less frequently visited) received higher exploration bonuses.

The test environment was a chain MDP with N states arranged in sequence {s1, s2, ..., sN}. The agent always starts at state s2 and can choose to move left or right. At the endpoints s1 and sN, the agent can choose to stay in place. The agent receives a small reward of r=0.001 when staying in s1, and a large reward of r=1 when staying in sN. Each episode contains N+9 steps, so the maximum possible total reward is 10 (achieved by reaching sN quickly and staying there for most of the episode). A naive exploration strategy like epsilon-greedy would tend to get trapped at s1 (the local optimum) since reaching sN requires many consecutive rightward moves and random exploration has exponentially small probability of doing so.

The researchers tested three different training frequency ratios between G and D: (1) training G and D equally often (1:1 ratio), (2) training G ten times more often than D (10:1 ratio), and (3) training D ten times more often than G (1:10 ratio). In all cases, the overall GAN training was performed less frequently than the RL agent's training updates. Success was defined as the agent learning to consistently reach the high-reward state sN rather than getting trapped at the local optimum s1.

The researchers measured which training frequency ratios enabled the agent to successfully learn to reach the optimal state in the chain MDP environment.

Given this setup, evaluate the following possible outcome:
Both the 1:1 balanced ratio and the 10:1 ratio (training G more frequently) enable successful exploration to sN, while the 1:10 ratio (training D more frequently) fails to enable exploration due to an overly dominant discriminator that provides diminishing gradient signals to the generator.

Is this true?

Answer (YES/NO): NO